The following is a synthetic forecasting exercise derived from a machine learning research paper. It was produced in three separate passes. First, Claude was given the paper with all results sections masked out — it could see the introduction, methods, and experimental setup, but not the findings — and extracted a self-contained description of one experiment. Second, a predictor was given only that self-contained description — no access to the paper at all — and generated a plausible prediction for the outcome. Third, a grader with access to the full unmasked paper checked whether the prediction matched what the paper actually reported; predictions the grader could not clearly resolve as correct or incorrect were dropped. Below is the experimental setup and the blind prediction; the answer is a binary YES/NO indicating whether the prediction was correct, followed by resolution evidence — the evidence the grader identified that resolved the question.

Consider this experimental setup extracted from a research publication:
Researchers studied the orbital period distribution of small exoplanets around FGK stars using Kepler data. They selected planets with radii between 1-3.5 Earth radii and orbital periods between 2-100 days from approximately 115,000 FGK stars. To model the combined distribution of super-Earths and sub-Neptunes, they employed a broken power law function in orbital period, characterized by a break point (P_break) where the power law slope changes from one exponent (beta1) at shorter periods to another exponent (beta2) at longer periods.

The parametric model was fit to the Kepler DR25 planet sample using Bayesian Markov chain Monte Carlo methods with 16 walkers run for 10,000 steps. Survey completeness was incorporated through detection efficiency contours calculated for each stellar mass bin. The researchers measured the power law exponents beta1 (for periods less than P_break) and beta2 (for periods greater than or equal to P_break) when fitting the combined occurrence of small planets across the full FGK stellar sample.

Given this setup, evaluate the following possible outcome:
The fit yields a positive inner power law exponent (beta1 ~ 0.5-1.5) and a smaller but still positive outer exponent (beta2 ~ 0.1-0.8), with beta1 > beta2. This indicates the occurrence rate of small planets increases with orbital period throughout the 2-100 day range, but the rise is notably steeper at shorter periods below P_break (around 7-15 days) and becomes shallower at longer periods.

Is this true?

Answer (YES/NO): NO